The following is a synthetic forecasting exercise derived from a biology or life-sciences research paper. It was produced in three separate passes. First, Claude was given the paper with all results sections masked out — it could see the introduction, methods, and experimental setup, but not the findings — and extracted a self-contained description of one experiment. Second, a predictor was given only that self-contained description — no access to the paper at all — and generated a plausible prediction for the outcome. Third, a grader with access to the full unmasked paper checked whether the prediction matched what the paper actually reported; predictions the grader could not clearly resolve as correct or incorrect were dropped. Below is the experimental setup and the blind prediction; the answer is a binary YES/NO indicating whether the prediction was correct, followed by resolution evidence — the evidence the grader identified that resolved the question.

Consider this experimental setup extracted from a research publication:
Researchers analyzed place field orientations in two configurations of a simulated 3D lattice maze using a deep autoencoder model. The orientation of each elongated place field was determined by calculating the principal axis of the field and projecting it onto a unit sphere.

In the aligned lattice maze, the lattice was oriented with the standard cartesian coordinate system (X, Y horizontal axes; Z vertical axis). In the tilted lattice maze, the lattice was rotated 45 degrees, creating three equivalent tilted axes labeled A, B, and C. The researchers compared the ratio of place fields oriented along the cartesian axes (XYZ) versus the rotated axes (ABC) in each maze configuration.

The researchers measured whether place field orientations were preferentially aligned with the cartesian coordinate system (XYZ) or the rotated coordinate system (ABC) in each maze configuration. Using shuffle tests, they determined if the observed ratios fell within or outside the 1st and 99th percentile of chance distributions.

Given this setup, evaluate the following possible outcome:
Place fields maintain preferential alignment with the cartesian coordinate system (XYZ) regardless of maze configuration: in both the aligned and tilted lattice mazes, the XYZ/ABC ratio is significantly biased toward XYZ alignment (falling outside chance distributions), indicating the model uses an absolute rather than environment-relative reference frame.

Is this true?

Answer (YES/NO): NO